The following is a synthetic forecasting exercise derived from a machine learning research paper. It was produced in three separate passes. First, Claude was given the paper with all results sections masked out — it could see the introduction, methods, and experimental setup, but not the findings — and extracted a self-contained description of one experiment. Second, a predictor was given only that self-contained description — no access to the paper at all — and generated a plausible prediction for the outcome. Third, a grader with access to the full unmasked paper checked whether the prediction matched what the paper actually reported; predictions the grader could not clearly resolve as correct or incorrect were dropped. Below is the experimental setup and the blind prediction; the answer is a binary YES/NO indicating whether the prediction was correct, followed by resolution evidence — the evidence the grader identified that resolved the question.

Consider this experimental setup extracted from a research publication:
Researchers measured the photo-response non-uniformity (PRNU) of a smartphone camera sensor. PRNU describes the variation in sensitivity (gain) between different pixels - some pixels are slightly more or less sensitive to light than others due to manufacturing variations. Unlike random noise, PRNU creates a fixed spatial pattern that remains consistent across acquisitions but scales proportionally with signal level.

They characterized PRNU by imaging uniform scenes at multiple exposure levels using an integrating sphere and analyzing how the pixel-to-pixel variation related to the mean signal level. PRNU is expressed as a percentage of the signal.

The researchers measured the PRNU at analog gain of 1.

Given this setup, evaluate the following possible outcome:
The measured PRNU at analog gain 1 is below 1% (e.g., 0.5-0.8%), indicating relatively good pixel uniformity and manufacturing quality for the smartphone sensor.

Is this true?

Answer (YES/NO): YES